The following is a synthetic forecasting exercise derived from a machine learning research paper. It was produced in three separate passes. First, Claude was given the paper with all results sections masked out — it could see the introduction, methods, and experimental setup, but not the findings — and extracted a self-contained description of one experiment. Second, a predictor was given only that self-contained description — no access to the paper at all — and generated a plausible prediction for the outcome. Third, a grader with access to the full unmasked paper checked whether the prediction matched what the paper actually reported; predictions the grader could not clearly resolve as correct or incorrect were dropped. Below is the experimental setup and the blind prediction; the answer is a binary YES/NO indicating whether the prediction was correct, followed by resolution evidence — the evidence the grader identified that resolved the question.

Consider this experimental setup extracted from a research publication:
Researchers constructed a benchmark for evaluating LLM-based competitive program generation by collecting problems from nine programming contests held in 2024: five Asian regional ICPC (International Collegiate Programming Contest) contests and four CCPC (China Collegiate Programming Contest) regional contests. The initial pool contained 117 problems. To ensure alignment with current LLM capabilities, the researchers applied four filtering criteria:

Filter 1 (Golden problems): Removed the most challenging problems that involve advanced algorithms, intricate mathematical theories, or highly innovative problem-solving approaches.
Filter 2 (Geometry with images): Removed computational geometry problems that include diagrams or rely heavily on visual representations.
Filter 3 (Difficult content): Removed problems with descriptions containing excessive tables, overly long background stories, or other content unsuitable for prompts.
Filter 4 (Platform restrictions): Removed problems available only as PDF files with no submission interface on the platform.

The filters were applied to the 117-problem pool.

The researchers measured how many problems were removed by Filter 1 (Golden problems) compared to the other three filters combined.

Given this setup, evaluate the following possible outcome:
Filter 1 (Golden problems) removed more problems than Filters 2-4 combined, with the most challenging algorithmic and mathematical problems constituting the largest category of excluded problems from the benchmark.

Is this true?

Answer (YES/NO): YES